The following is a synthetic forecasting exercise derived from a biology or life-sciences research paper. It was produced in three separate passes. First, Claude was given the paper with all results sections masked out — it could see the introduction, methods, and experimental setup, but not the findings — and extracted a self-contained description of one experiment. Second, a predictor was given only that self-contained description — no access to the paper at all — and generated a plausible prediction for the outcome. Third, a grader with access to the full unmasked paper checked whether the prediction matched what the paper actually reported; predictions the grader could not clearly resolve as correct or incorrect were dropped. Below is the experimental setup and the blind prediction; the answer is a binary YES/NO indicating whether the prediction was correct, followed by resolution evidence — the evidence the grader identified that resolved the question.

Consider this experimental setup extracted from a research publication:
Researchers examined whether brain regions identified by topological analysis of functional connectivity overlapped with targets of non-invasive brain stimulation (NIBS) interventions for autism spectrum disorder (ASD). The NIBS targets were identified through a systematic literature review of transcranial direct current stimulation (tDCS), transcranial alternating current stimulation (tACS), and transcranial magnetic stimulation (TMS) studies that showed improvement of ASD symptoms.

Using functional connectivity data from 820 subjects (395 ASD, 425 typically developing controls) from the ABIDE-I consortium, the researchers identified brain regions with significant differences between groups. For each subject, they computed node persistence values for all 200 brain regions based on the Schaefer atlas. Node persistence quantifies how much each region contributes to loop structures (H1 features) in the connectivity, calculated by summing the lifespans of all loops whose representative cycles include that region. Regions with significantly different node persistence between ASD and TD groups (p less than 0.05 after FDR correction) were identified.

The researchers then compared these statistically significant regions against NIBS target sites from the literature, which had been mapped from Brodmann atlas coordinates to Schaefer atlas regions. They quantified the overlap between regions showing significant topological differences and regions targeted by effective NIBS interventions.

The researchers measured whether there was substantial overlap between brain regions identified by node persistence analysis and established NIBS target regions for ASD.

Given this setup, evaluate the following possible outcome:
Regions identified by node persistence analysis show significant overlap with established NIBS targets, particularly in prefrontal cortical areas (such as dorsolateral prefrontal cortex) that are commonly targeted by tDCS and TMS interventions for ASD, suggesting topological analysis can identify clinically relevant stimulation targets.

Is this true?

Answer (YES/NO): NO